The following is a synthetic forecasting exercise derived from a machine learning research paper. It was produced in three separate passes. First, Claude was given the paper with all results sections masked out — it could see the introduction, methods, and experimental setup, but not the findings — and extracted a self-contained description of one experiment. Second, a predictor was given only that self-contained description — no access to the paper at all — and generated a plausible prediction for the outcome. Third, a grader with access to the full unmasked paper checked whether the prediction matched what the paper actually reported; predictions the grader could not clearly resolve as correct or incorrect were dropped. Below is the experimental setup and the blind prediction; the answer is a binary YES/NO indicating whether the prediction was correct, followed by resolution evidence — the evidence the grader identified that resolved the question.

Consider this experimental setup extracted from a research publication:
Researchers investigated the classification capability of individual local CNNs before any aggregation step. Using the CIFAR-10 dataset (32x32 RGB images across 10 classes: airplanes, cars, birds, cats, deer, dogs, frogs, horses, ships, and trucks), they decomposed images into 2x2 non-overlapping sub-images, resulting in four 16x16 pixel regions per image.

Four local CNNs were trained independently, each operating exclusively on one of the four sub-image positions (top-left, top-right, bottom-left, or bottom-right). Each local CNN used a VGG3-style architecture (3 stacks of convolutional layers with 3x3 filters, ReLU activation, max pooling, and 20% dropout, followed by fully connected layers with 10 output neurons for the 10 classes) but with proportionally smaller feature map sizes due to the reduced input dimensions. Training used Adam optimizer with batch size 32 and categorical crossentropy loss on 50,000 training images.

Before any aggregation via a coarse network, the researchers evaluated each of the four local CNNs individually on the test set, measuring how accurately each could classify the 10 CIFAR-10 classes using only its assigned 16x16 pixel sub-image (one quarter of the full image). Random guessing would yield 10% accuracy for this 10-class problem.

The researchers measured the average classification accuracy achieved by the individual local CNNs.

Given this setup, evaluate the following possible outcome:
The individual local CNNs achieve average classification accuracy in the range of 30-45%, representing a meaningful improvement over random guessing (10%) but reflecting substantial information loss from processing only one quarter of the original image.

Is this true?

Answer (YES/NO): NO